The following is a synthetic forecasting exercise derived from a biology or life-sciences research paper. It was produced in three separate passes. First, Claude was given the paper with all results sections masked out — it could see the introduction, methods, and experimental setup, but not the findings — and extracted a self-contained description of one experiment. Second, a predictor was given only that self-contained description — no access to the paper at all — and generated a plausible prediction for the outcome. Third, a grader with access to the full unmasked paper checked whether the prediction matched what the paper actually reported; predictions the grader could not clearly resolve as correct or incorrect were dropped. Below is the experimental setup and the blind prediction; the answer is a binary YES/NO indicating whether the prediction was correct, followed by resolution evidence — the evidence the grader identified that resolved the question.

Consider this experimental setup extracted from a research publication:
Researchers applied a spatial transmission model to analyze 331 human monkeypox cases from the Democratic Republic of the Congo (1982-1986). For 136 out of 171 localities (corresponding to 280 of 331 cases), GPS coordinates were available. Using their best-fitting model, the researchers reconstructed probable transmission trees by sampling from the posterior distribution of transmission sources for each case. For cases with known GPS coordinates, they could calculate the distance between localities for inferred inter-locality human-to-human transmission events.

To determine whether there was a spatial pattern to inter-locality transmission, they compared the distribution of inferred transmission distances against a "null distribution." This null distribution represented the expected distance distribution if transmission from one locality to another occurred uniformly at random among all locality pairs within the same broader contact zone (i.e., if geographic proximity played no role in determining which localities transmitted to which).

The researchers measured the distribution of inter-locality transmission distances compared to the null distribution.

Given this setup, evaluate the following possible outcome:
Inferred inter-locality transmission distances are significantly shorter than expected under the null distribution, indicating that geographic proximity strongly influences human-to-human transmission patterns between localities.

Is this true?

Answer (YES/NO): YES